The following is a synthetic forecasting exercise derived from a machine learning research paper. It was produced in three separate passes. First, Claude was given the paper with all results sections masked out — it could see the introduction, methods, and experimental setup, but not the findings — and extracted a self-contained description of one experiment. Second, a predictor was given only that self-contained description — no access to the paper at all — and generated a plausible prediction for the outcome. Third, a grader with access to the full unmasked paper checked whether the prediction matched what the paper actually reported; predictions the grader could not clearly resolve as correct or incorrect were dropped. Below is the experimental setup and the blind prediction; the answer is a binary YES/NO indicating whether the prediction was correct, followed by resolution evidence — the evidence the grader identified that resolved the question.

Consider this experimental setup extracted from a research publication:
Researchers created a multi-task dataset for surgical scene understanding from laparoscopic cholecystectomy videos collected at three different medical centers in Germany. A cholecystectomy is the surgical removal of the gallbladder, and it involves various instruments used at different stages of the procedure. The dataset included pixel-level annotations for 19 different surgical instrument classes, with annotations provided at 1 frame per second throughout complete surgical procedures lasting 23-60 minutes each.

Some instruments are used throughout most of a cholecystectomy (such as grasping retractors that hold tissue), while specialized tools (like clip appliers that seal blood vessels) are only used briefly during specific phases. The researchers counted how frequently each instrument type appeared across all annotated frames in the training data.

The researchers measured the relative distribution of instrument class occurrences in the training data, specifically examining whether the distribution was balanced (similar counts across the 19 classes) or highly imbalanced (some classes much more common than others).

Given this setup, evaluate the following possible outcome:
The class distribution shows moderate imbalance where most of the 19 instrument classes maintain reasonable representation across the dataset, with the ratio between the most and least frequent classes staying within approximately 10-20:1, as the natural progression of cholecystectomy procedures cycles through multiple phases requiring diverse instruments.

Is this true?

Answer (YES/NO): NO